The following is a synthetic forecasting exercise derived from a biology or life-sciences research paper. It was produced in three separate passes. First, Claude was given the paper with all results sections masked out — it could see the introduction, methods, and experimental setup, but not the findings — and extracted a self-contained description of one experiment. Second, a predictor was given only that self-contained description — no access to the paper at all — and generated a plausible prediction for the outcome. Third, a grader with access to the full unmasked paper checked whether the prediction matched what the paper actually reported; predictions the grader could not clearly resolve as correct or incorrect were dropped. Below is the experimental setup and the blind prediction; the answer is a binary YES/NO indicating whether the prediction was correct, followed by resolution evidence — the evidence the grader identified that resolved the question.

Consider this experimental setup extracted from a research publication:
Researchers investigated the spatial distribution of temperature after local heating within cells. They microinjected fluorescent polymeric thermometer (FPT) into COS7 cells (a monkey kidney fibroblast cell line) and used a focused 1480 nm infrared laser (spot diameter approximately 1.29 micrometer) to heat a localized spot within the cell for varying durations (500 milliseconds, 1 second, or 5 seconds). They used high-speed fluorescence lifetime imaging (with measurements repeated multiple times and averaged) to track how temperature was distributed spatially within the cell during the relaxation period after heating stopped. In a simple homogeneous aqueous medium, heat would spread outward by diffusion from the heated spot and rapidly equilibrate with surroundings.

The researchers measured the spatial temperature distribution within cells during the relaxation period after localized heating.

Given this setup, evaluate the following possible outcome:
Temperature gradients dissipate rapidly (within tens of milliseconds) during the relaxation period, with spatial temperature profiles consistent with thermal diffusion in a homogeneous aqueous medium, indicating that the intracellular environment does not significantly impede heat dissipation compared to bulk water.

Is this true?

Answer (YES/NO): NO